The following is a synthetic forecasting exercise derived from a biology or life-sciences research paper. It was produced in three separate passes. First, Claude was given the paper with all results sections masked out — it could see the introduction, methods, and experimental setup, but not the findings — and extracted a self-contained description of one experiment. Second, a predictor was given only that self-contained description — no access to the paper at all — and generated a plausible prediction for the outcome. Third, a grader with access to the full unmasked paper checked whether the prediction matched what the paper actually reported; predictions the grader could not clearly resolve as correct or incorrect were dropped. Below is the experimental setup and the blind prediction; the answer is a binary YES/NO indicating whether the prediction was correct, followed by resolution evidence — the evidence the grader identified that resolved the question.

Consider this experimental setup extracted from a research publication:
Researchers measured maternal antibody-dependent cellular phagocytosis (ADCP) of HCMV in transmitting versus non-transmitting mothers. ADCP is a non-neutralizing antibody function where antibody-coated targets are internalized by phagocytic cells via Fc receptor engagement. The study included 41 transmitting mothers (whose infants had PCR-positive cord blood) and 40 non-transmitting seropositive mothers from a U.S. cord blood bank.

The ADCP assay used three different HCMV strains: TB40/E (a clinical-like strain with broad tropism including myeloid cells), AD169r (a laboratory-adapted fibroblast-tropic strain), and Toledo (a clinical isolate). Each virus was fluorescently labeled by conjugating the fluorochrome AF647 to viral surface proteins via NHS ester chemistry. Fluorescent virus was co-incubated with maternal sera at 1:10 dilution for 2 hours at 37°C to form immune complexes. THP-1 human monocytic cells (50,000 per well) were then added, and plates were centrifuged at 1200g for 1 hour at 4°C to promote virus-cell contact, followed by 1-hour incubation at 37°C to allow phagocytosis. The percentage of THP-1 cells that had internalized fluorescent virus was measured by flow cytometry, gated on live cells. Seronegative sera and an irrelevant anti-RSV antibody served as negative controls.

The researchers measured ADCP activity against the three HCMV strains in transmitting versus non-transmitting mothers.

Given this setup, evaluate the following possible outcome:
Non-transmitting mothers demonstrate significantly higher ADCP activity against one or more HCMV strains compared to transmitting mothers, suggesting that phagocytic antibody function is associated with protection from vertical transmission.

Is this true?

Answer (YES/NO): YES